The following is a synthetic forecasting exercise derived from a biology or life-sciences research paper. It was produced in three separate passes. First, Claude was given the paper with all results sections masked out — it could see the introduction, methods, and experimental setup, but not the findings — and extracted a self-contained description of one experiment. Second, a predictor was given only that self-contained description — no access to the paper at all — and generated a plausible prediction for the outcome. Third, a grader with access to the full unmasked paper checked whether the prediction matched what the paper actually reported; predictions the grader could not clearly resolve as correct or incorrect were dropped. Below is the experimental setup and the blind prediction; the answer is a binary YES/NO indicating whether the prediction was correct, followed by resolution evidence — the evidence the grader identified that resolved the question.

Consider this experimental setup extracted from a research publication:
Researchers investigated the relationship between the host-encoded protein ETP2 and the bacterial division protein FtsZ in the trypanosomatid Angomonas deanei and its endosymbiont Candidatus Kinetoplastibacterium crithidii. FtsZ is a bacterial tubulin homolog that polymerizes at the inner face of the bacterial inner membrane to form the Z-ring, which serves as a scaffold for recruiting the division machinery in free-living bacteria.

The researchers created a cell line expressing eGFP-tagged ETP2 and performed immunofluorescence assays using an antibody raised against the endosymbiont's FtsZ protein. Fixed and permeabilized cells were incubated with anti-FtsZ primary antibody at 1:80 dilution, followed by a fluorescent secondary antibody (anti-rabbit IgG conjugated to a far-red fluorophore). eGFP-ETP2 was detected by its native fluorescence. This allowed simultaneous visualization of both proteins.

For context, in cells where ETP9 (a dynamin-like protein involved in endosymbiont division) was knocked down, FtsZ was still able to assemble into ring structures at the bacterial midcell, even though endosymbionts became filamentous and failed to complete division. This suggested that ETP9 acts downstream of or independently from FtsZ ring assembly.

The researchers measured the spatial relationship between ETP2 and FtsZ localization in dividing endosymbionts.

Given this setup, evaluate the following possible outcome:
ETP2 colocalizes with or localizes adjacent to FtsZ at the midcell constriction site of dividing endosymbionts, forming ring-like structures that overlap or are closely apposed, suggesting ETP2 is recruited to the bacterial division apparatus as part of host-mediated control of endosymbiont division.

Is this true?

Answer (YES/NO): YES